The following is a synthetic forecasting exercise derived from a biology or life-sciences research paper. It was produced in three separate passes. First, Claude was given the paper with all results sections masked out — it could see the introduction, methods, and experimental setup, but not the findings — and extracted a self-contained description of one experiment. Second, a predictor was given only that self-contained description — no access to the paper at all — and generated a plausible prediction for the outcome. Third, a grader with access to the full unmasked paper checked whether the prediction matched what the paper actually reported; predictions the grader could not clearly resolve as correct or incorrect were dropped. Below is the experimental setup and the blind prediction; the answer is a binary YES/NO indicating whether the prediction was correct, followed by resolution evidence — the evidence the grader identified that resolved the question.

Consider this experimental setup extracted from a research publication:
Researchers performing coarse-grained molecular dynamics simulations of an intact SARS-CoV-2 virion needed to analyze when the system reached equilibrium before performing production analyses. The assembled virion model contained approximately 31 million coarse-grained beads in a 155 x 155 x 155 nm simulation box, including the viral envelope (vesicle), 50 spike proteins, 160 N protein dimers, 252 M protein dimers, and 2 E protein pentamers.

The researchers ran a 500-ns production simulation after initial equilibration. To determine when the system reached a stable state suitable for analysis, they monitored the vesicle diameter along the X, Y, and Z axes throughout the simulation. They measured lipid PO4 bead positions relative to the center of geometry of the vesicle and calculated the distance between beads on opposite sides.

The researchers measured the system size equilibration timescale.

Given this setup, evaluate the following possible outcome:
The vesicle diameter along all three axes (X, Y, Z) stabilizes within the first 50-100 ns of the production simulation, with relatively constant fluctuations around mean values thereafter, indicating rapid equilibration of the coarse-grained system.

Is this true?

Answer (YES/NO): NO